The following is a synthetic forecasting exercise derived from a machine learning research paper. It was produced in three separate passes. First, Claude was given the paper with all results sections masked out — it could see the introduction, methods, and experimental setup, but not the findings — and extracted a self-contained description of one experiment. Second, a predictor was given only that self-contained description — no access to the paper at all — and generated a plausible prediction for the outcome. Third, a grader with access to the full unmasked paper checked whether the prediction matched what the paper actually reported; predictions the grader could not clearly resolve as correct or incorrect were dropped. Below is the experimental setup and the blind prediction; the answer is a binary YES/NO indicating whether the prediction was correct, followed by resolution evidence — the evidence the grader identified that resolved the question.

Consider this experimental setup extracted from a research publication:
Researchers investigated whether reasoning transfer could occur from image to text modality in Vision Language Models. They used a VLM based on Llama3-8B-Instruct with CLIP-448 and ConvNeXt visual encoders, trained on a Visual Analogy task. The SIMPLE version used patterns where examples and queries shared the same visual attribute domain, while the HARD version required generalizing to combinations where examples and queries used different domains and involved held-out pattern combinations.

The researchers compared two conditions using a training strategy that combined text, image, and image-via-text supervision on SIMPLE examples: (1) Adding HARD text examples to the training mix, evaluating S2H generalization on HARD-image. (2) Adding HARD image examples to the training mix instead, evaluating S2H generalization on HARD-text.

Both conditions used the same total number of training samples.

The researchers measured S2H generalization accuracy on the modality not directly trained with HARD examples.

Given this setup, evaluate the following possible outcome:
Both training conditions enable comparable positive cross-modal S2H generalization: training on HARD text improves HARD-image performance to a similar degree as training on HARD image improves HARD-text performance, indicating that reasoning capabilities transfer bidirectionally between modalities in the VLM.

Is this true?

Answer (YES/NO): NO